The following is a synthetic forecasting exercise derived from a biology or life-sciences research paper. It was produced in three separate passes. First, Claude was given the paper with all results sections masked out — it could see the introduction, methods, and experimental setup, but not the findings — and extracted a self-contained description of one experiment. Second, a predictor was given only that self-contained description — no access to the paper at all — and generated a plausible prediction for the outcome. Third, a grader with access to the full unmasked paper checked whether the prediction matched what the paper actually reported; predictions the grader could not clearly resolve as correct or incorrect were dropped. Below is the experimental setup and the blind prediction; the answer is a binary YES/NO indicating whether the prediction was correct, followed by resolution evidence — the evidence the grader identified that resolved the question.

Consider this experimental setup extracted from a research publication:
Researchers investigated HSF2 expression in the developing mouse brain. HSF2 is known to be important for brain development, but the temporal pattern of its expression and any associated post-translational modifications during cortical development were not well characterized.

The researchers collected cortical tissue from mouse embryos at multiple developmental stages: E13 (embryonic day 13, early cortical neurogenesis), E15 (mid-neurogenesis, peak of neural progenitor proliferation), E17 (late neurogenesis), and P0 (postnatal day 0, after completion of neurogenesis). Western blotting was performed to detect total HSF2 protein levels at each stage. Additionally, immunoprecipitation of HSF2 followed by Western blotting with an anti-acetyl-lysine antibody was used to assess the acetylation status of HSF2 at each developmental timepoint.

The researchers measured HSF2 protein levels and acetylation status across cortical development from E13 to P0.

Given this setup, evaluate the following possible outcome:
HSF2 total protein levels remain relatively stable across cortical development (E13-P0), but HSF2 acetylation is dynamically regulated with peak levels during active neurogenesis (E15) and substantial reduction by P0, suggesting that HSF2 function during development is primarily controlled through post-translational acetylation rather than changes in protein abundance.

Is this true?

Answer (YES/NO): NO